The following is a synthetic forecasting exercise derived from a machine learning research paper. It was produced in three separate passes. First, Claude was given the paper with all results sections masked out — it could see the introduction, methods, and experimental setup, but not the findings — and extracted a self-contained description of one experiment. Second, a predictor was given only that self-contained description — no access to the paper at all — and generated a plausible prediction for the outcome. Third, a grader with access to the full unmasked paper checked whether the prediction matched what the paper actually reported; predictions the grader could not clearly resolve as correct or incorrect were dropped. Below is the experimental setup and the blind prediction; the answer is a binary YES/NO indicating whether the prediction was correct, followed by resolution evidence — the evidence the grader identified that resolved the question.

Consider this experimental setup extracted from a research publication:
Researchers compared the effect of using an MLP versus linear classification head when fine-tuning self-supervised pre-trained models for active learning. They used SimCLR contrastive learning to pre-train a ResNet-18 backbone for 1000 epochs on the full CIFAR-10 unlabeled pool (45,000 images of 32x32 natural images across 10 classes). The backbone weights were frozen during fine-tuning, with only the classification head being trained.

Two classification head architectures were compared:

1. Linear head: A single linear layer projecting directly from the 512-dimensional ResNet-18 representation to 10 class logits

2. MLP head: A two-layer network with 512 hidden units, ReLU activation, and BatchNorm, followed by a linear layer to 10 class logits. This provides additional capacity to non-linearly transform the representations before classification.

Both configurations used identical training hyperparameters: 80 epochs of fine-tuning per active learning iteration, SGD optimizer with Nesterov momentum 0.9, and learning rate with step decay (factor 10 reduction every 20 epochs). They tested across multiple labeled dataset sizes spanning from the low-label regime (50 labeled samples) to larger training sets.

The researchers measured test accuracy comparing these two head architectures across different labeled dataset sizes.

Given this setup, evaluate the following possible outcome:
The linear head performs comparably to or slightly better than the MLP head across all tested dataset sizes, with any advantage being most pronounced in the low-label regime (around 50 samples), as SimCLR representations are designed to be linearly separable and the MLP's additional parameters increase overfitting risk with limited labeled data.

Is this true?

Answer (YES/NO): NO